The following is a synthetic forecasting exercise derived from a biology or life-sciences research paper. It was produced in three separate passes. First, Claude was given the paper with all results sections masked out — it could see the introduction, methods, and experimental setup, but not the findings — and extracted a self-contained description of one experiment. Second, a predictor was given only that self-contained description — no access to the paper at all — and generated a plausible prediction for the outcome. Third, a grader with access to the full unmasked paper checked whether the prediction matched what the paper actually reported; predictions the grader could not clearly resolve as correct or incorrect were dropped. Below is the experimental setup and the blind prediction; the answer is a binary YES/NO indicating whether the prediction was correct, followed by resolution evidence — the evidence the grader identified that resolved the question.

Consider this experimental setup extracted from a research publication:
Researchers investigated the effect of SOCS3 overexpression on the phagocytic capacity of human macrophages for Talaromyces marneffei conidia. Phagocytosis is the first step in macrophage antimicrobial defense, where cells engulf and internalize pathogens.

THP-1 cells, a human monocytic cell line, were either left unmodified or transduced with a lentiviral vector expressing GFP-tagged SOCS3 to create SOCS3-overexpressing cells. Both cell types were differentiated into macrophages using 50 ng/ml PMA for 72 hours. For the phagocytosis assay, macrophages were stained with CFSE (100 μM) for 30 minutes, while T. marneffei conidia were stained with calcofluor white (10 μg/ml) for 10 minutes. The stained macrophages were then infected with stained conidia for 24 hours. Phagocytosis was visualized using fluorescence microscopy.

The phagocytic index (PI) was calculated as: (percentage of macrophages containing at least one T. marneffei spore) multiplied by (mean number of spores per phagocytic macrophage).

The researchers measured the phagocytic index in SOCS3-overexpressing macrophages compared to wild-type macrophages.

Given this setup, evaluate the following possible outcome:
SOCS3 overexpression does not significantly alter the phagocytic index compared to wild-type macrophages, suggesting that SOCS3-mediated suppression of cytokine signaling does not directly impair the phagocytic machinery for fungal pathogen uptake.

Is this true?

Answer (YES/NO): NO